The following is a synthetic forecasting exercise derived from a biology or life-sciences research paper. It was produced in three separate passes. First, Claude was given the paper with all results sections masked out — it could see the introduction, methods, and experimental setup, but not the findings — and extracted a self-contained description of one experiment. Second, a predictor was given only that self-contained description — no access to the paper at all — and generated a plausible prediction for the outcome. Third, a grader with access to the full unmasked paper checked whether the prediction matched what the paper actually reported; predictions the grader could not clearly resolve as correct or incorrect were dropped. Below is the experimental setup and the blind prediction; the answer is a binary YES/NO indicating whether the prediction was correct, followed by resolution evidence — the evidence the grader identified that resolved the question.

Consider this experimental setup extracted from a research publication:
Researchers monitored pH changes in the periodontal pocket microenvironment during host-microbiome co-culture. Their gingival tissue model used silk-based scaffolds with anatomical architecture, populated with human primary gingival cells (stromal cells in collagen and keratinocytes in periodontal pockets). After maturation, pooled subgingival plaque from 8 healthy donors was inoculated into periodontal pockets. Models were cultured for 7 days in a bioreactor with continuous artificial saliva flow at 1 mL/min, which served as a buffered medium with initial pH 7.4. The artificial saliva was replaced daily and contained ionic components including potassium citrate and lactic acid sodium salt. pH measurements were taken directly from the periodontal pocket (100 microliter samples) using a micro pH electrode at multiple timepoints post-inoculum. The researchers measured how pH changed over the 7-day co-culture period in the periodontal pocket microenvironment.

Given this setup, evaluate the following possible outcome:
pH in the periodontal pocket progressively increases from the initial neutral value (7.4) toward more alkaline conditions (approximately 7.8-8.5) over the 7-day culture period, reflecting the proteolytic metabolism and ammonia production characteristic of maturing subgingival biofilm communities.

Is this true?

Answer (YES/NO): NO